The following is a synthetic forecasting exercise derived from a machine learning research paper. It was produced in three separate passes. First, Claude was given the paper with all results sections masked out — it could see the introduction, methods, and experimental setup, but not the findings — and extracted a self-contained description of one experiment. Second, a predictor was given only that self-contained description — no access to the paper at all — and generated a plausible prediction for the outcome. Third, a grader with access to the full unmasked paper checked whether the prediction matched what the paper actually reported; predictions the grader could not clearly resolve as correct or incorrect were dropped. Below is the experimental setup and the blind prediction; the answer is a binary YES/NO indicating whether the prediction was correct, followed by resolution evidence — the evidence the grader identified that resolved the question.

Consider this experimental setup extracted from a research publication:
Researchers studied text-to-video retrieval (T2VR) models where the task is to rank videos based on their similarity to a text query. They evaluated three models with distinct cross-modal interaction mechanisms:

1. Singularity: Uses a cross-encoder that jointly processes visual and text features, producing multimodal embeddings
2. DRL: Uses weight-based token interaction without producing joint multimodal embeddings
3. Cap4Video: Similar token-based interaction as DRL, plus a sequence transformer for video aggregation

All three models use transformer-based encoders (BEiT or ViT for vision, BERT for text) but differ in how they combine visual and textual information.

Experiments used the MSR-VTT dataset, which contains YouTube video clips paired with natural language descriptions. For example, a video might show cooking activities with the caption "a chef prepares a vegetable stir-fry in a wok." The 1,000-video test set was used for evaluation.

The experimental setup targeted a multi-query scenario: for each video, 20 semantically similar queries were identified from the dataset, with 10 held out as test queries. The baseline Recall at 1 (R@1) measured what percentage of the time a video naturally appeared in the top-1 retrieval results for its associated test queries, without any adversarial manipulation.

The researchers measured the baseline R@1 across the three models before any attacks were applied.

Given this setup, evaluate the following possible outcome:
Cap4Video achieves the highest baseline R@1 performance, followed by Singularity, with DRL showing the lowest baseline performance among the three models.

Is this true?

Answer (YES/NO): NO